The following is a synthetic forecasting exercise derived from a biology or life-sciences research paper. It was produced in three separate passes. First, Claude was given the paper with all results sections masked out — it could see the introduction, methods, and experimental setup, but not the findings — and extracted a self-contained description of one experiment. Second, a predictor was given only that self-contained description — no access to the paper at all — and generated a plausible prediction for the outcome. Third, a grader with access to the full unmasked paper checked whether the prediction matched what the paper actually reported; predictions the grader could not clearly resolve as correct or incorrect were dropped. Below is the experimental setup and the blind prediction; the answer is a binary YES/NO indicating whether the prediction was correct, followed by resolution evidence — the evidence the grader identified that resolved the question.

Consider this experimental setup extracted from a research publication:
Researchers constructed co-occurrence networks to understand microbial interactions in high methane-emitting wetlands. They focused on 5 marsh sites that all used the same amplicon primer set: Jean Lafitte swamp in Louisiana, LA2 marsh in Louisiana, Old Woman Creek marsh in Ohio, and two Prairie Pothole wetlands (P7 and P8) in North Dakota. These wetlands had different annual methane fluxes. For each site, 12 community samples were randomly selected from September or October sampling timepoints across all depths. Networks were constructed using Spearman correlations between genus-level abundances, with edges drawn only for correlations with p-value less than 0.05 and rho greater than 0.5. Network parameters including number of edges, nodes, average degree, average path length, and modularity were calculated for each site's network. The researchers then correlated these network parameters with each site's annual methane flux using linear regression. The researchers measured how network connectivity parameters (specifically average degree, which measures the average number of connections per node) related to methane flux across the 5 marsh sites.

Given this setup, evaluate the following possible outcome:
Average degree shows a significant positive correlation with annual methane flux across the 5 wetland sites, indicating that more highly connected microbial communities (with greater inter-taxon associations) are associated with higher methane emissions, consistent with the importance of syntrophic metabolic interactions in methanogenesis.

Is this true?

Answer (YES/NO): NO